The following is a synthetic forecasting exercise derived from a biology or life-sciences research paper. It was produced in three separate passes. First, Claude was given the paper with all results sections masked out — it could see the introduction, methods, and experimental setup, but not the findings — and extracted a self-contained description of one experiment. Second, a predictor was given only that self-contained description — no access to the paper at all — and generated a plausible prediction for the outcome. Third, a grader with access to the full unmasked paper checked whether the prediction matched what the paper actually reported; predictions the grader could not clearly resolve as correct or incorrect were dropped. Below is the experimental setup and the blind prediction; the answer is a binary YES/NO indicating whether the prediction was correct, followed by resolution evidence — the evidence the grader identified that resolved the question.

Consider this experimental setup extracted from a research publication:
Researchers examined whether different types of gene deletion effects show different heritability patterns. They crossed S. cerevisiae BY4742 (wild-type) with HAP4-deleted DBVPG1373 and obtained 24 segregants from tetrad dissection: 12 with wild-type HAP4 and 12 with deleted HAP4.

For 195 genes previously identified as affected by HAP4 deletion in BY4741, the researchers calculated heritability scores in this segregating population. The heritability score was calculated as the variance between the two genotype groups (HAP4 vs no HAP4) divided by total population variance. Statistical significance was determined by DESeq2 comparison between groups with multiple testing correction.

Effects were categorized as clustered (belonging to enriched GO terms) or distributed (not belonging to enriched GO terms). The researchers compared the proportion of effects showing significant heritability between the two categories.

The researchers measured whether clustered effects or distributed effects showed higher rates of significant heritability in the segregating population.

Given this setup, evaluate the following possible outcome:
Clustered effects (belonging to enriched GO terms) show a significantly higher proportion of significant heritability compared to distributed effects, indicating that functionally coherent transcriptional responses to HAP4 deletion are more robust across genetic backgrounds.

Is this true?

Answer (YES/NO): YES